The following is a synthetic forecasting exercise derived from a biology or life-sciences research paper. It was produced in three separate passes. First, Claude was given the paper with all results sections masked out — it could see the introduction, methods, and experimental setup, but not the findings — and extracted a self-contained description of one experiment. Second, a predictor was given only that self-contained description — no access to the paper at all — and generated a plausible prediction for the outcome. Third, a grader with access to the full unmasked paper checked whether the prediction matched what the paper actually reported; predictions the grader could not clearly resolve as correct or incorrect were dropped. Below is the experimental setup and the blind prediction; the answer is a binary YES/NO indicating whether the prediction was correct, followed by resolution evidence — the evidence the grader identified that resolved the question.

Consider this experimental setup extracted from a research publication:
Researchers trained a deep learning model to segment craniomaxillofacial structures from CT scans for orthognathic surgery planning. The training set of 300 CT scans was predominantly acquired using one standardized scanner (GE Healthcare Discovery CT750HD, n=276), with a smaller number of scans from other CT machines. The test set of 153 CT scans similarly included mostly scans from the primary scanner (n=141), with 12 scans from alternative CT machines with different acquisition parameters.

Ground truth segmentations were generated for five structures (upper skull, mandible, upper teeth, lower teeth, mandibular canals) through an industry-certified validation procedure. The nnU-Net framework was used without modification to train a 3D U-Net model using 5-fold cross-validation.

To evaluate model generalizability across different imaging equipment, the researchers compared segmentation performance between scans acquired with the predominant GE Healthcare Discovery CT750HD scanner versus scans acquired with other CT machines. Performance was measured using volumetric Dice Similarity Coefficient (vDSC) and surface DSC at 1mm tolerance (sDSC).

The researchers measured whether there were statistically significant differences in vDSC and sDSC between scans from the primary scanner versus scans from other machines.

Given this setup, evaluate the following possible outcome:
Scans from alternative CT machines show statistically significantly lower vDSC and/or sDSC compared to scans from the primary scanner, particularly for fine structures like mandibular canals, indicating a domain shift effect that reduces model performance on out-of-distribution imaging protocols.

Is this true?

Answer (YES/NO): NO